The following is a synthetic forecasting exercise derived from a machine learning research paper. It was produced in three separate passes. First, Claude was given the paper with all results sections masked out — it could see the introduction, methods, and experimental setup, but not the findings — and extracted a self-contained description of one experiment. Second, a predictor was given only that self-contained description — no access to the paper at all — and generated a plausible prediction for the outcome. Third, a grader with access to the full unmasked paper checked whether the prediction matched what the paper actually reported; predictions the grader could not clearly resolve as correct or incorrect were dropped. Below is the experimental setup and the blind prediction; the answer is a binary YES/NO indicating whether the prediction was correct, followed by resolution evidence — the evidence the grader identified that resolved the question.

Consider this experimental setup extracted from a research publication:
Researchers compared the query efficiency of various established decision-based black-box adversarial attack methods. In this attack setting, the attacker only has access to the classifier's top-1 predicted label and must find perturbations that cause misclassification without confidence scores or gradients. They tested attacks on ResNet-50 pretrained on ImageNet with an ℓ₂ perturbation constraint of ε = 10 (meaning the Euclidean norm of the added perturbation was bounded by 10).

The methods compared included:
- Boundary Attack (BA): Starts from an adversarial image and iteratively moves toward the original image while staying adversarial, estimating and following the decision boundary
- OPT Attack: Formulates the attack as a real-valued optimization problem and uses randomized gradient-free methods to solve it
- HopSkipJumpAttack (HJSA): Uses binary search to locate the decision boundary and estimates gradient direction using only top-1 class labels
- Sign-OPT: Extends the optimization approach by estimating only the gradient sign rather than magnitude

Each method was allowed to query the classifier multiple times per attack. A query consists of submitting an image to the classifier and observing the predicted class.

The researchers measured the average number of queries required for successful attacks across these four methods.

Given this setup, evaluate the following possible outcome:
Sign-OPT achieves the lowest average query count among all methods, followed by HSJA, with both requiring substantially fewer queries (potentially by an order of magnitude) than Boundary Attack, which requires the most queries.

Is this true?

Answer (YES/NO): NO